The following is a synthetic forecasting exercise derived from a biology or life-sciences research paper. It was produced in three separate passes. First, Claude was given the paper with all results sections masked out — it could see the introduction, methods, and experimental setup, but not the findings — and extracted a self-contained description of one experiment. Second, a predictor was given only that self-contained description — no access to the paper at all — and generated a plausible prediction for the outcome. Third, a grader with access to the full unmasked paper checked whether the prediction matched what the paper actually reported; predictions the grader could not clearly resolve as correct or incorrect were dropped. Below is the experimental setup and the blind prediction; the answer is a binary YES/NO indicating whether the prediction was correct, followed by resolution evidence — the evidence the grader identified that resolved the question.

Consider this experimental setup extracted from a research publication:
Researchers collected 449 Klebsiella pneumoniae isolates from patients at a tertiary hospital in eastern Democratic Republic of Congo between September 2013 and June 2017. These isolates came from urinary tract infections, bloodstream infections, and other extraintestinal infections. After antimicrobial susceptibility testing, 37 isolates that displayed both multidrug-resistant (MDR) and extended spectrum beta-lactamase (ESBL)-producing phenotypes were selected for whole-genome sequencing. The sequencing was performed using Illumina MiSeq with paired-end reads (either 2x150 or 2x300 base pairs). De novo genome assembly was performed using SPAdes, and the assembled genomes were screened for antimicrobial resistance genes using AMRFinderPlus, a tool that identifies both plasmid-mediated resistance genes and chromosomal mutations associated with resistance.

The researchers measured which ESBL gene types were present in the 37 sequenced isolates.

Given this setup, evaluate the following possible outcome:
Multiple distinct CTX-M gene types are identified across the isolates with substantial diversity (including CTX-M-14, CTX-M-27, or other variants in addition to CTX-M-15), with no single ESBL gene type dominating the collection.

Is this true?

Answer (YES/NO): NO